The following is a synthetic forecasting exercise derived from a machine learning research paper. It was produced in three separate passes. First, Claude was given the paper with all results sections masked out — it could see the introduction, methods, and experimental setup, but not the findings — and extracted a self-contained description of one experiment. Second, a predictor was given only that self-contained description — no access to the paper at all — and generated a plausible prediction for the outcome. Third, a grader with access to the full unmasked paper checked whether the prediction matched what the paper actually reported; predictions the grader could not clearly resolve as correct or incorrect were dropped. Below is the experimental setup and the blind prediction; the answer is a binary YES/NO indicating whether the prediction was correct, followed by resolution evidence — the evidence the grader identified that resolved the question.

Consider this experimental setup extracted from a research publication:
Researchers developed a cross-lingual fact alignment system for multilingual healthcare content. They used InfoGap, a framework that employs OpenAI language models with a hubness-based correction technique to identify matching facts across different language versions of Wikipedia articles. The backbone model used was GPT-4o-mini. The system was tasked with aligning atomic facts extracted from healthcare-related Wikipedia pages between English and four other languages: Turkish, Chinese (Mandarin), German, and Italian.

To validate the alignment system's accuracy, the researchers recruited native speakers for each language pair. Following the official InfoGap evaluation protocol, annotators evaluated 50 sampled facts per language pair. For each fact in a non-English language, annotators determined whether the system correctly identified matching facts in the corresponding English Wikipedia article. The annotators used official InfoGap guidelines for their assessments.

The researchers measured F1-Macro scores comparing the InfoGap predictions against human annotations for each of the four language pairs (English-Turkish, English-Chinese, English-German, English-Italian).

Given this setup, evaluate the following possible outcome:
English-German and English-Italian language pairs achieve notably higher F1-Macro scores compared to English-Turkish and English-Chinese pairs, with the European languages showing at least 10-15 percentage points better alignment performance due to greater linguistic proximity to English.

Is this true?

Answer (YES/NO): NO